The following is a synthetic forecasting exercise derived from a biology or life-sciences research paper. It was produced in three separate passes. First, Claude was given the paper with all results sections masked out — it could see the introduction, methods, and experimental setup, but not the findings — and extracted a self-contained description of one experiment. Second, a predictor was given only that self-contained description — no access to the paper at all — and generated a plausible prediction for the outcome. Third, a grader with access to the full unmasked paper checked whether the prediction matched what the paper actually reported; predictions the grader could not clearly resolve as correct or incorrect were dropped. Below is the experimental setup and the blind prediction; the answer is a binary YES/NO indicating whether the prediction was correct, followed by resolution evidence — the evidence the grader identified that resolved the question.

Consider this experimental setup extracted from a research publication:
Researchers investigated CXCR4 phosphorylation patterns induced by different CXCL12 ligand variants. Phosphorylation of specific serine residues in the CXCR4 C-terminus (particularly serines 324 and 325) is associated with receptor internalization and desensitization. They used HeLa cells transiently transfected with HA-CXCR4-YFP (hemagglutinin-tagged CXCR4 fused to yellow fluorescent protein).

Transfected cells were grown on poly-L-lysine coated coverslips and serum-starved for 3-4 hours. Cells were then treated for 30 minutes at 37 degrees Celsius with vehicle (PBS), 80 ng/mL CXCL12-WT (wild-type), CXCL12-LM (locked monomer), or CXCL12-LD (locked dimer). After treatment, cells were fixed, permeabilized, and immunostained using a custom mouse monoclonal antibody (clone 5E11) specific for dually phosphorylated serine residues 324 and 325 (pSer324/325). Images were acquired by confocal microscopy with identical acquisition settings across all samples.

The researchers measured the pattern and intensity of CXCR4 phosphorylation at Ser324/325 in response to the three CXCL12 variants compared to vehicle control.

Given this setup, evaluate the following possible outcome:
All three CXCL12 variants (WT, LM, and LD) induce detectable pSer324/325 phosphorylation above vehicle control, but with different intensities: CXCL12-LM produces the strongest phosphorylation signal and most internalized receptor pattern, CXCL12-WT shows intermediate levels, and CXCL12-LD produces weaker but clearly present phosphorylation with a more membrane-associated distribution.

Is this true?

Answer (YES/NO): NO